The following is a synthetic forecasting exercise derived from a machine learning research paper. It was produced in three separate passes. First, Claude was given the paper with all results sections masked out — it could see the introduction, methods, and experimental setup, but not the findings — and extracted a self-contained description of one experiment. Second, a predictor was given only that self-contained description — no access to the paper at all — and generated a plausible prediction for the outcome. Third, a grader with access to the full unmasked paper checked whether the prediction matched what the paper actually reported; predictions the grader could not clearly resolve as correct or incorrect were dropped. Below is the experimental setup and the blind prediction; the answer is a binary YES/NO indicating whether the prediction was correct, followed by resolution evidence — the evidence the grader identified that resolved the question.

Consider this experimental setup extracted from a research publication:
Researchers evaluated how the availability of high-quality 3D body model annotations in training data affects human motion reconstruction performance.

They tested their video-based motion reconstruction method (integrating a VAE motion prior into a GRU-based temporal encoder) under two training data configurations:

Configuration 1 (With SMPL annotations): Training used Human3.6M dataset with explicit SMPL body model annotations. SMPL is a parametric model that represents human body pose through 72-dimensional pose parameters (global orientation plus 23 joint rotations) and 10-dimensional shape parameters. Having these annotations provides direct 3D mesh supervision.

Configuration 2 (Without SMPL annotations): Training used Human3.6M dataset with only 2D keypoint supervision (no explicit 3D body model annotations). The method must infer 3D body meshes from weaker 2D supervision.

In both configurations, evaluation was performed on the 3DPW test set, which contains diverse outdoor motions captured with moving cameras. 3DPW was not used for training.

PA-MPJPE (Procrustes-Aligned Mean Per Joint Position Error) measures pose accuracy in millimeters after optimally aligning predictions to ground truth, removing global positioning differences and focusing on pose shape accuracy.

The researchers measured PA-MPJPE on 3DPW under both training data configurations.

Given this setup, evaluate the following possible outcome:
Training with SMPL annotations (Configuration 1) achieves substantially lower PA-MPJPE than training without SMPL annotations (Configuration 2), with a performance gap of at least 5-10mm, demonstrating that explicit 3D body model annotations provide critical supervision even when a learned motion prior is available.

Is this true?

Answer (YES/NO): NO